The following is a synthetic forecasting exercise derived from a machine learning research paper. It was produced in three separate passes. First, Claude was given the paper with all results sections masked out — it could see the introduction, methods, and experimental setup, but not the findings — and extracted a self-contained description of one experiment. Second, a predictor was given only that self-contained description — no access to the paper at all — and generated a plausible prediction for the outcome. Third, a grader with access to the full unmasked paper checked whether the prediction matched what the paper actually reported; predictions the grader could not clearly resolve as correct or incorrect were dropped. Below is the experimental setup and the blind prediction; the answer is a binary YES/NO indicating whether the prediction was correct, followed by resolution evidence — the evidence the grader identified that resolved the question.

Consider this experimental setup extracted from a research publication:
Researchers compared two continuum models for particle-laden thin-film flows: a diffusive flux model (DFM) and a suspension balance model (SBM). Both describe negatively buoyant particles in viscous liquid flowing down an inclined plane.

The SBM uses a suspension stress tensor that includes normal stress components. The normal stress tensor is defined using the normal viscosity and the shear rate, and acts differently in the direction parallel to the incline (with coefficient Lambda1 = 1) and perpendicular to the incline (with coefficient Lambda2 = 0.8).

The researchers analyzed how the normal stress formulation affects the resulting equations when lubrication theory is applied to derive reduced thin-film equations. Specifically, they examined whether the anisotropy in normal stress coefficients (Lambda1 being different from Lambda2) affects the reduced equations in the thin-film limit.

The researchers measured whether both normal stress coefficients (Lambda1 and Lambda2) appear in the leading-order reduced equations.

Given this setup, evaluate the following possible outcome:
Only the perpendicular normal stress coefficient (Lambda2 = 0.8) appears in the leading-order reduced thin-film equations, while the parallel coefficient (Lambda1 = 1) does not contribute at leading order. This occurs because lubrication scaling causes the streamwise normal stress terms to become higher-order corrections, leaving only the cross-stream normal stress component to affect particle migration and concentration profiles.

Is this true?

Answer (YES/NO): YES